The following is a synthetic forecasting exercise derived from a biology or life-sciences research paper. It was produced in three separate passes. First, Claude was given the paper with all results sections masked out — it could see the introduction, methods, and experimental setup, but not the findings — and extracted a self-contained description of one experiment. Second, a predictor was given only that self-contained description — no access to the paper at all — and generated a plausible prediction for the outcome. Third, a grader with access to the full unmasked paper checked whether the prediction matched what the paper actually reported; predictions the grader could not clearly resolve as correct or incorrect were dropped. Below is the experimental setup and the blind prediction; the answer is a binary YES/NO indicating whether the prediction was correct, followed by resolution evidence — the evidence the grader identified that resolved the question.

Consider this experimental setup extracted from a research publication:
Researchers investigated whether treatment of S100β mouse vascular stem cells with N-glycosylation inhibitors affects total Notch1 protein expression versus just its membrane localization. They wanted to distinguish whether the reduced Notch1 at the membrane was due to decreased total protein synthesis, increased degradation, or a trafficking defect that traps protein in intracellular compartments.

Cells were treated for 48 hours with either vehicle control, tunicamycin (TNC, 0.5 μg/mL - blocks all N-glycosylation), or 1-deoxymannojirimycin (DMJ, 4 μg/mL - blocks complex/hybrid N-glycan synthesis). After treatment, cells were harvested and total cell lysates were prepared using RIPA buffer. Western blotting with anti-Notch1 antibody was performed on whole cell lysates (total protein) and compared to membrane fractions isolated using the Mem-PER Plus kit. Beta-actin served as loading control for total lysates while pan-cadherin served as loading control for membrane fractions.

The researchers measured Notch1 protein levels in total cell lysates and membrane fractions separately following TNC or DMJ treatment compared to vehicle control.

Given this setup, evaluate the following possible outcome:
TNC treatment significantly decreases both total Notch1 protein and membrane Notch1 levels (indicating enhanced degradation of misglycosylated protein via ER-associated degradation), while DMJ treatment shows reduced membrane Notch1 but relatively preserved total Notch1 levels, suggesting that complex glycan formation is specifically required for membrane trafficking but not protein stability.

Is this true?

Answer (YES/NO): NO